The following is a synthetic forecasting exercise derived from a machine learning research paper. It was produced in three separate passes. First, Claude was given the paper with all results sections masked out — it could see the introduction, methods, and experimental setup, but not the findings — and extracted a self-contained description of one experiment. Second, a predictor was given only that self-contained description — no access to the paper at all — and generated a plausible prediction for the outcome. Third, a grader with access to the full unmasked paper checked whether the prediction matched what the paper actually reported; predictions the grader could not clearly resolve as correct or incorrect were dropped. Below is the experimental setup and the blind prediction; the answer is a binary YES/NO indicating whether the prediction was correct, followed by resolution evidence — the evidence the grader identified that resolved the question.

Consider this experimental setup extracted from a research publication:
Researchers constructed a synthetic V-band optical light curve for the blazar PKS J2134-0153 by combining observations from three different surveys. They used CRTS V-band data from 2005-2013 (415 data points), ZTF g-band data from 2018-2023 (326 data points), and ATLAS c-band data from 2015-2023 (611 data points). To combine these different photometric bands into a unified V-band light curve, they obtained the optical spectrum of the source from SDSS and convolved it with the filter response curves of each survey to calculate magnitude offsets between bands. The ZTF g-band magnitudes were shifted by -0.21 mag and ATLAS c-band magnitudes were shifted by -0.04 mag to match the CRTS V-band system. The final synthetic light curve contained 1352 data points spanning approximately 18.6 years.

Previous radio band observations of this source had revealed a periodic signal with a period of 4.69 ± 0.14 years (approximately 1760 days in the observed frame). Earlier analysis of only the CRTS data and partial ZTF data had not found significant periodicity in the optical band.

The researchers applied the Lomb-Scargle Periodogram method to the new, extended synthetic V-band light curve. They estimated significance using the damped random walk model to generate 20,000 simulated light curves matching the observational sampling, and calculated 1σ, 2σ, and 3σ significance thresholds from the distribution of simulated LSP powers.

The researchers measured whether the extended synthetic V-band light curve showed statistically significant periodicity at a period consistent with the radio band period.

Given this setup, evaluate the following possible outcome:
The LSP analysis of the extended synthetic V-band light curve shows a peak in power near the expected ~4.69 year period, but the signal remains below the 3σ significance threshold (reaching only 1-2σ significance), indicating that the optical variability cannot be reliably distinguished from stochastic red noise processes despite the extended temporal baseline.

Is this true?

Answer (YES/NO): NO